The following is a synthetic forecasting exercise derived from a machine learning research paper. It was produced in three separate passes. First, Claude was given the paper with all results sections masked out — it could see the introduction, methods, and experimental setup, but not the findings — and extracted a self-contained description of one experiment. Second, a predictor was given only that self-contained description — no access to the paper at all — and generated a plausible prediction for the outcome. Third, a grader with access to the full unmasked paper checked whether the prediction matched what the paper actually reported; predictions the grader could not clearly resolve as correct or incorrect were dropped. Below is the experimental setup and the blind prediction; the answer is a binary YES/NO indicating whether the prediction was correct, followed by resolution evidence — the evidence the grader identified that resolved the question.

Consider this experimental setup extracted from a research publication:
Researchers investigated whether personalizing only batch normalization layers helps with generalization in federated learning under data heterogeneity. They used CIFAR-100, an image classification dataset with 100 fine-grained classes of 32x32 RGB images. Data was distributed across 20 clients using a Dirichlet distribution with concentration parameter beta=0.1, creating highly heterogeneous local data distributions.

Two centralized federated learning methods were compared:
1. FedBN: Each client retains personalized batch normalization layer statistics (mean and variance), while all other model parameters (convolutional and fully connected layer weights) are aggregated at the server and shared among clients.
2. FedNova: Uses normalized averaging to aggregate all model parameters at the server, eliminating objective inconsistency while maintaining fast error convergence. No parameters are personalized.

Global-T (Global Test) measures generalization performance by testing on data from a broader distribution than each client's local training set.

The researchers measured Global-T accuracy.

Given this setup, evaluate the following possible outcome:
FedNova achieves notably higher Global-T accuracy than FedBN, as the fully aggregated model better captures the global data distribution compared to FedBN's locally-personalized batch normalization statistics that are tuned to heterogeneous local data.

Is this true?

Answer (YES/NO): NO